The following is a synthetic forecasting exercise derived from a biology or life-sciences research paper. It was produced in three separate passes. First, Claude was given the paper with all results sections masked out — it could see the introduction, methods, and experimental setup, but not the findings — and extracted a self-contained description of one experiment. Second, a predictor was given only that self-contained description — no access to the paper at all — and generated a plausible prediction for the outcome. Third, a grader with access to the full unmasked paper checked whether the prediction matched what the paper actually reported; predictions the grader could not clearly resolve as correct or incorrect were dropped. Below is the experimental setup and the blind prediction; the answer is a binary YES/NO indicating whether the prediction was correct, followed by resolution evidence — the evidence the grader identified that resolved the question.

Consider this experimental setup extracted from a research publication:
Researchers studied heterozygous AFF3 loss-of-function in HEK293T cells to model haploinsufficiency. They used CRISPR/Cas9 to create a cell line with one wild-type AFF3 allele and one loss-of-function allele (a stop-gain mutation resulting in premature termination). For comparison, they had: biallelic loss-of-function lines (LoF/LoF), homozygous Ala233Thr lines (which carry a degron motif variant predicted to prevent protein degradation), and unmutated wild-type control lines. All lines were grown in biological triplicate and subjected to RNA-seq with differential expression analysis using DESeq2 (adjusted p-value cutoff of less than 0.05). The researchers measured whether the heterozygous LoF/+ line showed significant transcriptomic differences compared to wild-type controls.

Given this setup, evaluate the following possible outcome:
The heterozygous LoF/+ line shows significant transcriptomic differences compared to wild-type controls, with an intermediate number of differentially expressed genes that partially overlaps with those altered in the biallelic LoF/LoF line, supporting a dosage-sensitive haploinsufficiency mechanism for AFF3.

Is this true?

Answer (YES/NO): YES